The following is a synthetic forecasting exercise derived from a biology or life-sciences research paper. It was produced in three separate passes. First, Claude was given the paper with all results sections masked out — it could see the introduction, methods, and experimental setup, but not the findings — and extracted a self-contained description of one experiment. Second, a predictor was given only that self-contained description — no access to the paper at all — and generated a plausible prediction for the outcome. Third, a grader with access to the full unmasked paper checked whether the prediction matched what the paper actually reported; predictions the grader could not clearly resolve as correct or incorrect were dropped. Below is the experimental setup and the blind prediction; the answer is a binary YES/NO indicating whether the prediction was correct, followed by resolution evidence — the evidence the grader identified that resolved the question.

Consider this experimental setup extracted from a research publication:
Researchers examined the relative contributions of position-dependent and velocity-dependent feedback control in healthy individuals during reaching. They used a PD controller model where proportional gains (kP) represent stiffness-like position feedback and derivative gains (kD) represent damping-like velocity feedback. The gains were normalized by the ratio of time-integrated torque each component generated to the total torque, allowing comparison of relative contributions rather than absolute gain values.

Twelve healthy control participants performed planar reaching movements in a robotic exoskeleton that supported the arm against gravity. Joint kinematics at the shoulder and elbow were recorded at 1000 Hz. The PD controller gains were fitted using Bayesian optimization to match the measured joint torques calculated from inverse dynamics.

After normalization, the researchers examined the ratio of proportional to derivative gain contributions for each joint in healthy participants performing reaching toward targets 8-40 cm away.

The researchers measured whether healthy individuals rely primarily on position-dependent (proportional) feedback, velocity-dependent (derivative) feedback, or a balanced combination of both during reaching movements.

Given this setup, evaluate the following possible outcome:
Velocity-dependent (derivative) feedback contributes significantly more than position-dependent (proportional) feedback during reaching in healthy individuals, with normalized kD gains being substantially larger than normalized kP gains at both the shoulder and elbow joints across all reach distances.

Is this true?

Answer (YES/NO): NO